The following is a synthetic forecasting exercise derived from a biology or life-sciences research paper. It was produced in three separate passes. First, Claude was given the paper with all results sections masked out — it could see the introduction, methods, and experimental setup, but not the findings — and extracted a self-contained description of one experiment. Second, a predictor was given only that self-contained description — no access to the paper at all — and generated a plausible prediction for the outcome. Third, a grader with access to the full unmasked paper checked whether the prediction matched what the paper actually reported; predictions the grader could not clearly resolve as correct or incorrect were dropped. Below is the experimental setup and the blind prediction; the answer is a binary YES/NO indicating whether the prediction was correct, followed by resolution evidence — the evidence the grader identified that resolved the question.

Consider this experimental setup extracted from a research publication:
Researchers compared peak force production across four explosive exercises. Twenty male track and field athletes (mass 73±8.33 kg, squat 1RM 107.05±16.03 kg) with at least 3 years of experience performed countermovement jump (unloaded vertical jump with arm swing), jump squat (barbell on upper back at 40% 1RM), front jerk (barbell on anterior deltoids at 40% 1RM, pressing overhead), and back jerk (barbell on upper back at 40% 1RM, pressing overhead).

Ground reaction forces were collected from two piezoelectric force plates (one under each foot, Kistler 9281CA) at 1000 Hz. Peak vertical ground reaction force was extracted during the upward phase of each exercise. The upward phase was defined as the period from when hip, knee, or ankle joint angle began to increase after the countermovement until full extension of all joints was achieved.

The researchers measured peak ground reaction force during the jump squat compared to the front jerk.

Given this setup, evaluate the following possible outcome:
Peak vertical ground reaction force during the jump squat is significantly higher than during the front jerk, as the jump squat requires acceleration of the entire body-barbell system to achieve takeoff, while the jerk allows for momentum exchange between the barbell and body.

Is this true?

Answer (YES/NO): YES